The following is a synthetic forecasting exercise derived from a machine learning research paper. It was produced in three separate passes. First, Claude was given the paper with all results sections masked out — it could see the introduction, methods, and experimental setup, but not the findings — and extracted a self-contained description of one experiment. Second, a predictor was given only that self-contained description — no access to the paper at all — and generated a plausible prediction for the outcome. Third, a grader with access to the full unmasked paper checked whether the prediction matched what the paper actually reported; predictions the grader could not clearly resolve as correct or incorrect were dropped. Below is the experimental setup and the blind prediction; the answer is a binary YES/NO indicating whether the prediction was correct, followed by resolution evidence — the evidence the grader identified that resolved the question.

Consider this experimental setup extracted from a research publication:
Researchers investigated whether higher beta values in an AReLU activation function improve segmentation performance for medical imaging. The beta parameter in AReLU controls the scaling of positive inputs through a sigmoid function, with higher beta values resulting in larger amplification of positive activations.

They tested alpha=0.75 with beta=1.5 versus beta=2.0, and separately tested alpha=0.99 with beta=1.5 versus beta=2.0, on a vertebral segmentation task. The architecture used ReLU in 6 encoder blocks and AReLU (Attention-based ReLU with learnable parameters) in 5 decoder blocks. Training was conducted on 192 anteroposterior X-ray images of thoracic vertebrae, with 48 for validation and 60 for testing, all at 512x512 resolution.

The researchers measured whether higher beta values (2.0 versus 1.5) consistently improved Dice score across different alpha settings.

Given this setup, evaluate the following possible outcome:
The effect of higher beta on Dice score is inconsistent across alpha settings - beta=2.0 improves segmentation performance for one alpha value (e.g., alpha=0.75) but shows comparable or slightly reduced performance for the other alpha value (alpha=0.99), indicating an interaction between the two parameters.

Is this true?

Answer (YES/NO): NO